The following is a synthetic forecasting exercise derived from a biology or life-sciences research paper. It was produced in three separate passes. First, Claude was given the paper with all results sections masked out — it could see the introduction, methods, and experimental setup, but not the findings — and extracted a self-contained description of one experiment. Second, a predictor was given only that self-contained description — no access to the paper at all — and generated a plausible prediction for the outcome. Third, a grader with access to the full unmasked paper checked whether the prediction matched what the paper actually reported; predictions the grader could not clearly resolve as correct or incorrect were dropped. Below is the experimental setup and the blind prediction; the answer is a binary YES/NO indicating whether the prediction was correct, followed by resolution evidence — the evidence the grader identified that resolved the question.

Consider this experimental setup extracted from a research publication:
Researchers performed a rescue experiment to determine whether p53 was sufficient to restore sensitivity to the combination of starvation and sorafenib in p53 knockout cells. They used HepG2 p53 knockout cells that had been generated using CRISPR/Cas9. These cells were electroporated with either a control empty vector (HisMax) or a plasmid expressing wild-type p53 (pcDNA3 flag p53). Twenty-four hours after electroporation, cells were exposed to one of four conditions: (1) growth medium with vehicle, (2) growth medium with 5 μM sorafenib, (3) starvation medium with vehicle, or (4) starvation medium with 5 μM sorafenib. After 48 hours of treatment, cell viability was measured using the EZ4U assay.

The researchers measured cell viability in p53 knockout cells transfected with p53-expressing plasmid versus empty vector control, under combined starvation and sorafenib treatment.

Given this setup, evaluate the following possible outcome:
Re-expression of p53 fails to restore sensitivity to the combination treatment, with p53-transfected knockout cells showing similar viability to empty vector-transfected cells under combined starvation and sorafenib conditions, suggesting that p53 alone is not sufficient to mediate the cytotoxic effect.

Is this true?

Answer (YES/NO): NO